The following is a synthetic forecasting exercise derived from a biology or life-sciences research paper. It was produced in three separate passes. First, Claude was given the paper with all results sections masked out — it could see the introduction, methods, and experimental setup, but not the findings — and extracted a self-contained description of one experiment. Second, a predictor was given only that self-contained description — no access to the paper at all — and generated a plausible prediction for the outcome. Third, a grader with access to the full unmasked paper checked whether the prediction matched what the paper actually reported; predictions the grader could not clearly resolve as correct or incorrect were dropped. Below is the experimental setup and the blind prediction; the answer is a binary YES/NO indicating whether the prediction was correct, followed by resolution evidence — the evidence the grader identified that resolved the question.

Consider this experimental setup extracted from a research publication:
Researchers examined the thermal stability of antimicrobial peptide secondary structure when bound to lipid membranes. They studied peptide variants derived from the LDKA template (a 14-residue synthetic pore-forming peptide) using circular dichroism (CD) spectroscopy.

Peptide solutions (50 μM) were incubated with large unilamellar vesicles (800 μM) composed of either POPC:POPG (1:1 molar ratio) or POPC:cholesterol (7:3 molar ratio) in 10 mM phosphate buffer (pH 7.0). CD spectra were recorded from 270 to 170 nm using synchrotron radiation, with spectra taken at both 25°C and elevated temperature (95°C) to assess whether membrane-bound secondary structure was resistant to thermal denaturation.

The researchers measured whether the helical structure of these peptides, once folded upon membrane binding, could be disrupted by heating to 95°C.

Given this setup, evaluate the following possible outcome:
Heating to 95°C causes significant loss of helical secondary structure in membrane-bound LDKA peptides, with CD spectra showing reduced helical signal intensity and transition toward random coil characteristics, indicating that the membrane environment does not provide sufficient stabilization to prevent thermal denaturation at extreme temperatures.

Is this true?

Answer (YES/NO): NO